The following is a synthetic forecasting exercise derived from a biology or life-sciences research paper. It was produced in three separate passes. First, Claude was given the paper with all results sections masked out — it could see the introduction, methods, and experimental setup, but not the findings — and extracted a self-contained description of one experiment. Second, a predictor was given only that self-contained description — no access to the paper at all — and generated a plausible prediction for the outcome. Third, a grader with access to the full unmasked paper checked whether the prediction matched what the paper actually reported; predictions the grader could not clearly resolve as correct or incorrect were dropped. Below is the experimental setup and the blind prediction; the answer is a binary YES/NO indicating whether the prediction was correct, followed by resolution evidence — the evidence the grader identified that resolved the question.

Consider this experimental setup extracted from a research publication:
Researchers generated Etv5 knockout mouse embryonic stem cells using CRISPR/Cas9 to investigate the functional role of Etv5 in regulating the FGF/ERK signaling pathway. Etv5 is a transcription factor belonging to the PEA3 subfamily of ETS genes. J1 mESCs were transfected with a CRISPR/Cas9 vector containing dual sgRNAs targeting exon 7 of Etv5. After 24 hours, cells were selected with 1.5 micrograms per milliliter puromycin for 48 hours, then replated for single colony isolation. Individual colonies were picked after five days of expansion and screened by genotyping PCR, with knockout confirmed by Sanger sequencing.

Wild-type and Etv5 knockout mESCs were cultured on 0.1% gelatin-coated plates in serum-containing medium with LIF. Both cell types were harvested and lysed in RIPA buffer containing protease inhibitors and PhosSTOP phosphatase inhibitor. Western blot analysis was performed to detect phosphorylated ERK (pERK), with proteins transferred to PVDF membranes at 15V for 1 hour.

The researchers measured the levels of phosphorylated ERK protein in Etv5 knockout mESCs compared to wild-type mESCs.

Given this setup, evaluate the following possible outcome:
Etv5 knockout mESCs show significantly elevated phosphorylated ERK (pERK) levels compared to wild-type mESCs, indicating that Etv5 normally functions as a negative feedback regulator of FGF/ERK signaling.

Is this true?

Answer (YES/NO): NO